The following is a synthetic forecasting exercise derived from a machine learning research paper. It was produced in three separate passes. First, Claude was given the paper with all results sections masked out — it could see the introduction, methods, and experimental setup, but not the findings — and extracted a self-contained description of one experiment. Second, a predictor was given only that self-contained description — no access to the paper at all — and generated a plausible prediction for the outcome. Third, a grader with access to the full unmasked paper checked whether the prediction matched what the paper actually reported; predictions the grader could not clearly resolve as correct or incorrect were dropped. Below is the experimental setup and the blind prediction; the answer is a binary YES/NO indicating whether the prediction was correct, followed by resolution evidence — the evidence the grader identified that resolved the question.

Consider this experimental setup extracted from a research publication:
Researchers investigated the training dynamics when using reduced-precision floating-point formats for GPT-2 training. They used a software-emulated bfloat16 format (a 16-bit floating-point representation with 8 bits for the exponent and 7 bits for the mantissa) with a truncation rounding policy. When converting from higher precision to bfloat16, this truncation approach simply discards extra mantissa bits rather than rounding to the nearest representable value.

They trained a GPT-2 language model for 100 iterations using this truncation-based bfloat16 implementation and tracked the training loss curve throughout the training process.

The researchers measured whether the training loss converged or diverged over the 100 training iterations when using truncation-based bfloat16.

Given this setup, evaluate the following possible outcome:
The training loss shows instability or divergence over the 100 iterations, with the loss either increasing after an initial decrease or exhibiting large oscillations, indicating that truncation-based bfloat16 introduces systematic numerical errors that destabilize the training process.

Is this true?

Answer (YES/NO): NO